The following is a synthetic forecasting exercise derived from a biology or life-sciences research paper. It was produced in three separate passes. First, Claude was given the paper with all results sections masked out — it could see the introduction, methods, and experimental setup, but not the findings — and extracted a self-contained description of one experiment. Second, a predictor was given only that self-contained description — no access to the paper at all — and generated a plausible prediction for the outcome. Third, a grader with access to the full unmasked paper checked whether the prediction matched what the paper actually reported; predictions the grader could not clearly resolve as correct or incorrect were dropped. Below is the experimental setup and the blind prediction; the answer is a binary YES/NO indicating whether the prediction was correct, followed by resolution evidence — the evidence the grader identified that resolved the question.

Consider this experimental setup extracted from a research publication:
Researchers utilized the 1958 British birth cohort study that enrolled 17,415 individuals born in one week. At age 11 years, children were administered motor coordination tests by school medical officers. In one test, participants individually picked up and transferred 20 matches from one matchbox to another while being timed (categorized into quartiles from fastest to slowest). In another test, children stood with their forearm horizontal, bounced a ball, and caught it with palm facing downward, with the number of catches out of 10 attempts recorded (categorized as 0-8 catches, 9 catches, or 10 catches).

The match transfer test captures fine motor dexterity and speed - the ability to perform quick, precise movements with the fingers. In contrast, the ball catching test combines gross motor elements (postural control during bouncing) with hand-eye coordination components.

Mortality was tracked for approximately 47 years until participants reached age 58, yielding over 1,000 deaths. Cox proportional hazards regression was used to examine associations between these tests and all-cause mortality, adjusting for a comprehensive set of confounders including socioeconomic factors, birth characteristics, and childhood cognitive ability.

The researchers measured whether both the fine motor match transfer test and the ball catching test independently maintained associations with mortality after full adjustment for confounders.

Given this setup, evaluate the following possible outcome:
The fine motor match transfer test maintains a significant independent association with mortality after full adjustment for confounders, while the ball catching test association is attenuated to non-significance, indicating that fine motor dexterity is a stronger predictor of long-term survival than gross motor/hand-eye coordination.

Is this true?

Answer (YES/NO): NO